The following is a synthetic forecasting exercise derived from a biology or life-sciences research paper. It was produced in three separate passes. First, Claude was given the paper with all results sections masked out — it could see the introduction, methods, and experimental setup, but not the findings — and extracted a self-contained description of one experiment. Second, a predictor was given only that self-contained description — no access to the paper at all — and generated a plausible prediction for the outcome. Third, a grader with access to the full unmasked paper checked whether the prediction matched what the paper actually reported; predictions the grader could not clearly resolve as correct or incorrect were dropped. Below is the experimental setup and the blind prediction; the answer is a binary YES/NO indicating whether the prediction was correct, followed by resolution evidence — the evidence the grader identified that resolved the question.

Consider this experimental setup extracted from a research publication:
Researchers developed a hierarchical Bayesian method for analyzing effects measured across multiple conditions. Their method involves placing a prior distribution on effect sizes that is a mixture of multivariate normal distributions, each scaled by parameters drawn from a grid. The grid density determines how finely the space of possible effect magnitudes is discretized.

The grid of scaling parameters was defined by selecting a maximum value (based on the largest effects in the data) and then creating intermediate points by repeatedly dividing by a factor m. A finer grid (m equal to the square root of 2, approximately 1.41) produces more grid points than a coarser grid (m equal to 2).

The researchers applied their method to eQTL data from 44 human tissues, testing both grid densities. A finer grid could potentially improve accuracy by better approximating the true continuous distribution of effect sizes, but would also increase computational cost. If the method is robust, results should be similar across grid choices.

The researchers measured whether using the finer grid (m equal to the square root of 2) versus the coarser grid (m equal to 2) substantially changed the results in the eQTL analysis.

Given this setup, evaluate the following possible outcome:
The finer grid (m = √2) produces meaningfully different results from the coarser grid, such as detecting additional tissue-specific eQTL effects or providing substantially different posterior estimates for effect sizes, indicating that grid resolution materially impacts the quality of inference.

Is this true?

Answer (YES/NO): NO